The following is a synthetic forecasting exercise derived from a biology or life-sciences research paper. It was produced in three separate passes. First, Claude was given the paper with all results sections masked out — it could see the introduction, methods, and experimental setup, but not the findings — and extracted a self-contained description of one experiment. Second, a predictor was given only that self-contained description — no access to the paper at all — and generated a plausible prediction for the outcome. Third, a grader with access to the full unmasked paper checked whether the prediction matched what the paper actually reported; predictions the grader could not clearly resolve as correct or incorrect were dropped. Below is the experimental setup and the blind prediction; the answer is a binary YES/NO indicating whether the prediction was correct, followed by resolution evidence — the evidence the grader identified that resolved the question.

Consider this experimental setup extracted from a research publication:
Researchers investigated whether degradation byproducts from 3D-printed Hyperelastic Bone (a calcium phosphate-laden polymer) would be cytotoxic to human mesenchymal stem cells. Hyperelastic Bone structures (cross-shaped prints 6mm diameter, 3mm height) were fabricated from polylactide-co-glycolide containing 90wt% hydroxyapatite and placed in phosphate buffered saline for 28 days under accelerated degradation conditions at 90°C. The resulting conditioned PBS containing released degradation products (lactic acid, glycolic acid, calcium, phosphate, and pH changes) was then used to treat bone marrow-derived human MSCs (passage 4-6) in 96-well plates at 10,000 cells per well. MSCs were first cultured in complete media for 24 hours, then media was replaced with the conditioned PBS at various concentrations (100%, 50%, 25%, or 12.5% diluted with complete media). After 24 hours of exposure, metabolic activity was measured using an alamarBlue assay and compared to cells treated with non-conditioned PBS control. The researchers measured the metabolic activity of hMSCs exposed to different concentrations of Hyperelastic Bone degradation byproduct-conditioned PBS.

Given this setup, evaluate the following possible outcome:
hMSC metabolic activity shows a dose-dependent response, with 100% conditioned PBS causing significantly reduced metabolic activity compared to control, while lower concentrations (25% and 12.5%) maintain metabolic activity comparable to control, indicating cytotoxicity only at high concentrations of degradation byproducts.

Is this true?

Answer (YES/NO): NO